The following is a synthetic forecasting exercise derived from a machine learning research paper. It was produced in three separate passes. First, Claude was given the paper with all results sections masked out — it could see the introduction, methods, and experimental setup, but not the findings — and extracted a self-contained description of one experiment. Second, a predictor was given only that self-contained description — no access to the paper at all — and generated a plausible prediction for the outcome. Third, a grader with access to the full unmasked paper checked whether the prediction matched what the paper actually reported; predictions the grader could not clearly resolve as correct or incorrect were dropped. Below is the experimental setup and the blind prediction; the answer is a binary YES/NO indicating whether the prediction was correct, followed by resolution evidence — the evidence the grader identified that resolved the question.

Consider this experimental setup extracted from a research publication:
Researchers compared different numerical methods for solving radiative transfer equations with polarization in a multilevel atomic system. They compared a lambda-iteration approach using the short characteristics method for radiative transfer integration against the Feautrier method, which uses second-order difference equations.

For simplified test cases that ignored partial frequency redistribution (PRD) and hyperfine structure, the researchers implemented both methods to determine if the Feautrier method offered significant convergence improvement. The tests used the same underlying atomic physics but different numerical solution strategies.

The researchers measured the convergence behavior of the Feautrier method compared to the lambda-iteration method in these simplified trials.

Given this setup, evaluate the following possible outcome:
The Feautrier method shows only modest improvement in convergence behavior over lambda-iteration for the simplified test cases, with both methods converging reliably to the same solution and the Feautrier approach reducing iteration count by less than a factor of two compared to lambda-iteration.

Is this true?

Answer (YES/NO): NO